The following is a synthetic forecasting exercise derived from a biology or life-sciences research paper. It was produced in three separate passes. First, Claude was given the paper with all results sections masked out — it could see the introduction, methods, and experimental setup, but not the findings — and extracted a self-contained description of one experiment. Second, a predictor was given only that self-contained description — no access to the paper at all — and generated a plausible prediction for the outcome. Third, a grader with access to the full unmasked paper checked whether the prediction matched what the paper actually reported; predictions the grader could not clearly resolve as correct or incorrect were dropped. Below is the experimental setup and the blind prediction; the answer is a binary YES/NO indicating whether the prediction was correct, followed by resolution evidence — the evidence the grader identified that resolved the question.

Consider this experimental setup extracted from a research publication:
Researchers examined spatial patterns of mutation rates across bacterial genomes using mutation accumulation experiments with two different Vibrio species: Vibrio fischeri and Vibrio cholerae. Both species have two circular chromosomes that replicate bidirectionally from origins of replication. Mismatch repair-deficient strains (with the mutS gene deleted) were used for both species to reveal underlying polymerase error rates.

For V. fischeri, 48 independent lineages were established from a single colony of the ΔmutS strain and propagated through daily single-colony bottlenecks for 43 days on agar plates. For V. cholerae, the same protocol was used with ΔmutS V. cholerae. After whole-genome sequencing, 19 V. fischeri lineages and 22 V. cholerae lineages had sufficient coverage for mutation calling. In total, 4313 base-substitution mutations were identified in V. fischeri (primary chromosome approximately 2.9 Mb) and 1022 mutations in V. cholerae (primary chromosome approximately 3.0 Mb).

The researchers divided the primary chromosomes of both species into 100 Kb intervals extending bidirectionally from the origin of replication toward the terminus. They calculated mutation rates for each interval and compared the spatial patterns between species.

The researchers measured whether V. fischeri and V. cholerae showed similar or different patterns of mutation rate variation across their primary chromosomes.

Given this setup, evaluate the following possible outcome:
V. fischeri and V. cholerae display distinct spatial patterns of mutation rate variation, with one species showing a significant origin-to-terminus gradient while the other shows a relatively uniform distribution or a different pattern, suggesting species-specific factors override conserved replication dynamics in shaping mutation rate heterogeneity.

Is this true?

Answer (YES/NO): NO